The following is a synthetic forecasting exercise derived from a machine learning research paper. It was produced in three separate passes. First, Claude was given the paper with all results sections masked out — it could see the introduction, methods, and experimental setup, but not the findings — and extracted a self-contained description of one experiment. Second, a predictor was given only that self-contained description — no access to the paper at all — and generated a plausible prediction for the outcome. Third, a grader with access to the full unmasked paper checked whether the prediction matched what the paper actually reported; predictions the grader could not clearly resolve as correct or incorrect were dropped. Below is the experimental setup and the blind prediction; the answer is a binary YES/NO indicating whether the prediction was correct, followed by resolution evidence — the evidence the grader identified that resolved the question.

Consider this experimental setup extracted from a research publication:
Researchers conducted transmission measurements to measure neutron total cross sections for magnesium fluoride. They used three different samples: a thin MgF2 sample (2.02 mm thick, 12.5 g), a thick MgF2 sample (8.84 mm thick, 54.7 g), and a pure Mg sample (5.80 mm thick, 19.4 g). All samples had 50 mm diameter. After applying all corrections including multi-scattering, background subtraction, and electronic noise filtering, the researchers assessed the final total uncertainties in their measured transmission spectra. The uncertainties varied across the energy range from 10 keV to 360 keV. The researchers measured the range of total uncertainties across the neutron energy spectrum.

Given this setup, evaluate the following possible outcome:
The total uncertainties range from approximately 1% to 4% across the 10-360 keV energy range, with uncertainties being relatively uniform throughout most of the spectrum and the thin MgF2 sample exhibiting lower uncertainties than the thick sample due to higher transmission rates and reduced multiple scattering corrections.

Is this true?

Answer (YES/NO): NO